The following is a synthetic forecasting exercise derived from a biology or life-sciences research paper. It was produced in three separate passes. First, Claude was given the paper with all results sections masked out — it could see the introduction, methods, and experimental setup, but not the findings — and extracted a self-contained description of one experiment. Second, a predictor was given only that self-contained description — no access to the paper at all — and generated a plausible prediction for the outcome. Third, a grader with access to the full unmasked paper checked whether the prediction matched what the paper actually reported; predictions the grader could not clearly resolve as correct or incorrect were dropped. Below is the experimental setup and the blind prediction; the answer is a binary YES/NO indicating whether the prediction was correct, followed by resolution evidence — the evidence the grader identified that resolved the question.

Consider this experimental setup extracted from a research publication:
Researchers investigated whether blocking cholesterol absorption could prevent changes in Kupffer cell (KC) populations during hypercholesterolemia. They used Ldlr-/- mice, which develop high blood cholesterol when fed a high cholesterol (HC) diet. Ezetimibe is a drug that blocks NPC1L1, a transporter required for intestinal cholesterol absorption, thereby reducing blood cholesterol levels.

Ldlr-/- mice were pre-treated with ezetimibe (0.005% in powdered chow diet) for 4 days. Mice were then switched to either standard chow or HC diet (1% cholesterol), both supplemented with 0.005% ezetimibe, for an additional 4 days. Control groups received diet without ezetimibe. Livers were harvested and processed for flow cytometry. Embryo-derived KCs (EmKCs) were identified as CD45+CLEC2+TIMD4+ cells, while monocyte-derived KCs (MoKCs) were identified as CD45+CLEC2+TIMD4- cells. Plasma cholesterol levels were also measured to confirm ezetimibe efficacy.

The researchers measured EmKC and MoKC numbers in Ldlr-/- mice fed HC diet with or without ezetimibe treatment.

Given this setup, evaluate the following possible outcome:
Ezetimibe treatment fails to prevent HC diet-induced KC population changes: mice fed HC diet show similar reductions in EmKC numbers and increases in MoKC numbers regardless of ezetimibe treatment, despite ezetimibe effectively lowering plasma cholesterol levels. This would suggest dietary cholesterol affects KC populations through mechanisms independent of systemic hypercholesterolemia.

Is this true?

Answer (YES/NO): NO